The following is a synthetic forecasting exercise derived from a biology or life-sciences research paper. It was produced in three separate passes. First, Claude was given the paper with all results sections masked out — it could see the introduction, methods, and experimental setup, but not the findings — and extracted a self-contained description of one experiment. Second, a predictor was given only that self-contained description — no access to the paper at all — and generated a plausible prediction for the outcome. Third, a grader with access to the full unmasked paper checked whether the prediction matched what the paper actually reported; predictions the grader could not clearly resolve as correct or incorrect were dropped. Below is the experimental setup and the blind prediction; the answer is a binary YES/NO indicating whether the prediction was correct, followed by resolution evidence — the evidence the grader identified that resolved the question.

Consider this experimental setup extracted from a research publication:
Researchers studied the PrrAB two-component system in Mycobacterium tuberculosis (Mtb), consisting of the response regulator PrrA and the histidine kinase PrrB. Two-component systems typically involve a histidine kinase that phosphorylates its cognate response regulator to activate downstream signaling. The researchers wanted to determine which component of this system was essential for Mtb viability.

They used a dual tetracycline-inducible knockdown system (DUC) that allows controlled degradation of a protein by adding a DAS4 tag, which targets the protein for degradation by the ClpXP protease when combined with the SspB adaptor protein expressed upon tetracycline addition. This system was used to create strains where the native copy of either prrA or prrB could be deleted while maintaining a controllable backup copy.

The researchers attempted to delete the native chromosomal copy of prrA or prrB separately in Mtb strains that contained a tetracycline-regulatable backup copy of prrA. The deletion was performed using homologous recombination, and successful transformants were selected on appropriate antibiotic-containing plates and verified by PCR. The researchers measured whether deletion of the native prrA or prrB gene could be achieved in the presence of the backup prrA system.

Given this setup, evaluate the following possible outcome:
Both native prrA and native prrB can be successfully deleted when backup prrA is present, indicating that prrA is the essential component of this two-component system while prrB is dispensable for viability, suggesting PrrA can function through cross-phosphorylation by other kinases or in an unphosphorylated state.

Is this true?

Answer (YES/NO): YES